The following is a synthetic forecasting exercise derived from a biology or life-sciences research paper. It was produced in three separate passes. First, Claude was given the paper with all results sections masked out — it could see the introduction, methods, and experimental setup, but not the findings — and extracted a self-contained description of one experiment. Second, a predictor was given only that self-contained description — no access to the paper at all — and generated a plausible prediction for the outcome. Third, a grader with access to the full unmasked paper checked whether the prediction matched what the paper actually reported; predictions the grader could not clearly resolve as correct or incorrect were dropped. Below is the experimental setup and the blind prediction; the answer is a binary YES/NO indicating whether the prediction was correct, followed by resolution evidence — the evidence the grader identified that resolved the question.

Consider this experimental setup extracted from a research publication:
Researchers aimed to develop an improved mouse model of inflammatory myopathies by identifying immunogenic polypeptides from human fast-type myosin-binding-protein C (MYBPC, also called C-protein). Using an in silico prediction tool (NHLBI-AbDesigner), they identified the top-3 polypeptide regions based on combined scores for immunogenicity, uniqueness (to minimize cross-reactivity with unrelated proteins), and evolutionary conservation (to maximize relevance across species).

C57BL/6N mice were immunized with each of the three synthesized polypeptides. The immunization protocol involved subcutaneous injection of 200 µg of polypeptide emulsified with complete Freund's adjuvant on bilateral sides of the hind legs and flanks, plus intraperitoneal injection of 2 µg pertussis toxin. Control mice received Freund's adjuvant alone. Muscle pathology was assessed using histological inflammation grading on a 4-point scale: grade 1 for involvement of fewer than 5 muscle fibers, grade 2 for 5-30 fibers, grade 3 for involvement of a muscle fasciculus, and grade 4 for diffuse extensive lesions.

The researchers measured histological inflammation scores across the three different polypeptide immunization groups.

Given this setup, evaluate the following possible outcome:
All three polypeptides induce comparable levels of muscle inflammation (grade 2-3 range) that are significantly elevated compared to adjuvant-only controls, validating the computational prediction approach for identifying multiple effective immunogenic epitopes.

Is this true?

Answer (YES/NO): NO